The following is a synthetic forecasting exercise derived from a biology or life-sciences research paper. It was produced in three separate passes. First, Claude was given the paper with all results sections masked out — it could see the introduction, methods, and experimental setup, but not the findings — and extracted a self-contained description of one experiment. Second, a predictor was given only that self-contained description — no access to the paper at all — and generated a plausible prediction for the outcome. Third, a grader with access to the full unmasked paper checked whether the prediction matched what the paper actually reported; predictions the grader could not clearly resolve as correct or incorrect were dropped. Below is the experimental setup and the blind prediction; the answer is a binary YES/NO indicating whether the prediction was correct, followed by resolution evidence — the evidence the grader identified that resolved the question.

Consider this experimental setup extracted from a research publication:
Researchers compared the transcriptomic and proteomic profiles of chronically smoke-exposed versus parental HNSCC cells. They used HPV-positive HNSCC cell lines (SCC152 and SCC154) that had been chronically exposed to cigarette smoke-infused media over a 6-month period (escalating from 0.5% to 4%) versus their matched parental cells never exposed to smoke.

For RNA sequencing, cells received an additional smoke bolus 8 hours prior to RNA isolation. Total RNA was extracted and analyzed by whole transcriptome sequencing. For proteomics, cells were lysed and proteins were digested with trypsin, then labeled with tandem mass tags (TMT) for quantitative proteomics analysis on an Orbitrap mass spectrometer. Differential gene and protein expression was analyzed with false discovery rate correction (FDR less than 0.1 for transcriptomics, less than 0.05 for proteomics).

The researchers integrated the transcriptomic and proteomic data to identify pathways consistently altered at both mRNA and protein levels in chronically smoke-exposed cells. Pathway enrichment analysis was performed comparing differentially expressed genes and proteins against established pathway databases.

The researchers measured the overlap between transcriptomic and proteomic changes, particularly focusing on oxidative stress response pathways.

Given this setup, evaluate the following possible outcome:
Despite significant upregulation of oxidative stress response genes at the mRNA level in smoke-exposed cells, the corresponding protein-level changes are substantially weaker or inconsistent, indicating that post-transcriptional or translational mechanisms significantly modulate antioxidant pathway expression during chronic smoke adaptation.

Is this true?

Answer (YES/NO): NO